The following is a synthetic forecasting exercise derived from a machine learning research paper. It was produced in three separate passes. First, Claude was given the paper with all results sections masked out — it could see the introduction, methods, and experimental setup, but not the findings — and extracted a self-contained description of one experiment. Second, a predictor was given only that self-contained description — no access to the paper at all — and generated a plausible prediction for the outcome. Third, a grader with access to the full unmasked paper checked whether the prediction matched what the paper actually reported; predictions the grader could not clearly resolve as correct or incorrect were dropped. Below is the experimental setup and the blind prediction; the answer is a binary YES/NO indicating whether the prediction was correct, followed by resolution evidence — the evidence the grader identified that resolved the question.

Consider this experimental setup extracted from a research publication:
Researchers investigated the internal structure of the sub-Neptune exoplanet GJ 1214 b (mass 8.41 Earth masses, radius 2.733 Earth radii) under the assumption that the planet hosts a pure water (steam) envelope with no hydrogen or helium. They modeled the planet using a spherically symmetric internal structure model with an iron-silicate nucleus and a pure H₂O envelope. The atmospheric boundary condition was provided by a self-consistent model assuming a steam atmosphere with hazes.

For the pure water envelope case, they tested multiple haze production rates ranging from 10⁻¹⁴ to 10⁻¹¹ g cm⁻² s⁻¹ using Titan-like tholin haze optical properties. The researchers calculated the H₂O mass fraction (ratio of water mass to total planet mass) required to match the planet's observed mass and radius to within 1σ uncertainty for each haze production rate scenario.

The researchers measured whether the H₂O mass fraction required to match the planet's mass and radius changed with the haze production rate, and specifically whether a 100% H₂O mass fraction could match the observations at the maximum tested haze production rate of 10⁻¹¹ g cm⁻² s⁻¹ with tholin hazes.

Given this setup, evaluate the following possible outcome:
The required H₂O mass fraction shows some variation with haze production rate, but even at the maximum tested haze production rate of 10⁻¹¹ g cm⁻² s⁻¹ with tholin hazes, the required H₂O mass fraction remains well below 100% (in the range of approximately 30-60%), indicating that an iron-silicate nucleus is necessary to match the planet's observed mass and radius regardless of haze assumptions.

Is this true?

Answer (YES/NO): NO